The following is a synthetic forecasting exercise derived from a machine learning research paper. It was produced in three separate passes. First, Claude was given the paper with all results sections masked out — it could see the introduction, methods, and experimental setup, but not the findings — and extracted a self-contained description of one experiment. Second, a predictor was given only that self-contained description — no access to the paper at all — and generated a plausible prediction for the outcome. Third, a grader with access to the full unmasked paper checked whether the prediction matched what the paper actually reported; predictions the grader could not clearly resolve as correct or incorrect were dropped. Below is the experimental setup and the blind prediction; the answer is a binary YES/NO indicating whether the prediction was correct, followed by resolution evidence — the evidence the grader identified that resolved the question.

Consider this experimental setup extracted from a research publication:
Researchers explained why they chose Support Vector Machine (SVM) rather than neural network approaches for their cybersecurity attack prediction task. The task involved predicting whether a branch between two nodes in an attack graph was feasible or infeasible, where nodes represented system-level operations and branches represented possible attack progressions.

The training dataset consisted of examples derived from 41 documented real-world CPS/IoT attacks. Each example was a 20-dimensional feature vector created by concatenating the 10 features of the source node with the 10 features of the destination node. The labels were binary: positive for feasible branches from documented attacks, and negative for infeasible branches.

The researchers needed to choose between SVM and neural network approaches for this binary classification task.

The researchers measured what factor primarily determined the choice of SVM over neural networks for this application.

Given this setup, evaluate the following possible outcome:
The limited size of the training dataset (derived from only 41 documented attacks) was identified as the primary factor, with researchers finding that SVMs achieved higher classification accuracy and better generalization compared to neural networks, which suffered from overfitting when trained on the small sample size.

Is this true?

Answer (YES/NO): NO